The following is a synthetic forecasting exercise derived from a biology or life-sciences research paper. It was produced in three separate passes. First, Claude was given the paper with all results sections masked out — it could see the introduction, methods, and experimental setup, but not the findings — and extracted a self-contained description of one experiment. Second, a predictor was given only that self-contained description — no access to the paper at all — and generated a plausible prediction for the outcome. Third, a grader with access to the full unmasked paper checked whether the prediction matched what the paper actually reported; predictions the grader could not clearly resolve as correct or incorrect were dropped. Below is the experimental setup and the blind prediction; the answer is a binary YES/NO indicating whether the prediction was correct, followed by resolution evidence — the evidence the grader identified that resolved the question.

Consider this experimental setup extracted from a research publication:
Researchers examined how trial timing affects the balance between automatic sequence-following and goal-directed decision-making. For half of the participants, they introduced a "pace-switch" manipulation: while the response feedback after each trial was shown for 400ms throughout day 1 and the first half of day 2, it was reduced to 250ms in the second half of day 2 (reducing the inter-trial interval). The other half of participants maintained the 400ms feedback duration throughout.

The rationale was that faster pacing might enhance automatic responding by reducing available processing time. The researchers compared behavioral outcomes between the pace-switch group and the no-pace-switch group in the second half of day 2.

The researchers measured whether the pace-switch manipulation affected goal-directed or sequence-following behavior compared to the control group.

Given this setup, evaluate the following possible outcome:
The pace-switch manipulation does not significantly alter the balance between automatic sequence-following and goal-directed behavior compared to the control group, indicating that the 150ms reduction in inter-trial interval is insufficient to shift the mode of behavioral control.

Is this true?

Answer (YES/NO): YES